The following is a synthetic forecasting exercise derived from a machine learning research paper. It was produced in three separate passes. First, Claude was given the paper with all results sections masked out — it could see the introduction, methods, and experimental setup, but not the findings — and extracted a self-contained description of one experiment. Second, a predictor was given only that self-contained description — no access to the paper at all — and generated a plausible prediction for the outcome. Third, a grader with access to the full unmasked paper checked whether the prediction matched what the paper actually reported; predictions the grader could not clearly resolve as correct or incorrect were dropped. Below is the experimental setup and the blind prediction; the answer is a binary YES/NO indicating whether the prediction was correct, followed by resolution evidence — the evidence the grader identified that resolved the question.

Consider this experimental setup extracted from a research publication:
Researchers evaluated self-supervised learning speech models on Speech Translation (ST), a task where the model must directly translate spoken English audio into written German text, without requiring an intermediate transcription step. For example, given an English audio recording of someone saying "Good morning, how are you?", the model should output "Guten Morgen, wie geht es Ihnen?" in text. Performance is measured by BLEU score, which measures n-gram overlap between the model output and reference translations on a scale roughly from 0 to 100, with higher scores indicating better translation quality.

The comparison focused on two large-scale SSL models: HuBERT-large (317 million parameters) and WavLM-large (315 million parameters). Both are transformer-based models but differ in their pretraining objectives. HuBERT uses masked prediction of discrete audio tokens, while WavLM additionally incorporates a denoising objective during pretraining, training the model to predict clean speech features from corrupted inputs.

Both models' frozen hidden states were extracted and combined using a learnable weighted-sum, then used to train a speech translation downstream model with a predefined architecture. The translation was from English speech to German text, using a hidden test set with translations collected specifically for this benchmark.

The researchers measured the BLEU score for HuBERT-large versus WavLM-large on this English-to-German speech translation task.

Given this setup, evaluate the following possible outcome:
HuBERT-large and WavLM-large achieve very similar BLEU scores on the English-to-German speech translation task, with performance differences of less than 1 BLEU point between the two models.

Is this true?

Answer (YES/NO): NO